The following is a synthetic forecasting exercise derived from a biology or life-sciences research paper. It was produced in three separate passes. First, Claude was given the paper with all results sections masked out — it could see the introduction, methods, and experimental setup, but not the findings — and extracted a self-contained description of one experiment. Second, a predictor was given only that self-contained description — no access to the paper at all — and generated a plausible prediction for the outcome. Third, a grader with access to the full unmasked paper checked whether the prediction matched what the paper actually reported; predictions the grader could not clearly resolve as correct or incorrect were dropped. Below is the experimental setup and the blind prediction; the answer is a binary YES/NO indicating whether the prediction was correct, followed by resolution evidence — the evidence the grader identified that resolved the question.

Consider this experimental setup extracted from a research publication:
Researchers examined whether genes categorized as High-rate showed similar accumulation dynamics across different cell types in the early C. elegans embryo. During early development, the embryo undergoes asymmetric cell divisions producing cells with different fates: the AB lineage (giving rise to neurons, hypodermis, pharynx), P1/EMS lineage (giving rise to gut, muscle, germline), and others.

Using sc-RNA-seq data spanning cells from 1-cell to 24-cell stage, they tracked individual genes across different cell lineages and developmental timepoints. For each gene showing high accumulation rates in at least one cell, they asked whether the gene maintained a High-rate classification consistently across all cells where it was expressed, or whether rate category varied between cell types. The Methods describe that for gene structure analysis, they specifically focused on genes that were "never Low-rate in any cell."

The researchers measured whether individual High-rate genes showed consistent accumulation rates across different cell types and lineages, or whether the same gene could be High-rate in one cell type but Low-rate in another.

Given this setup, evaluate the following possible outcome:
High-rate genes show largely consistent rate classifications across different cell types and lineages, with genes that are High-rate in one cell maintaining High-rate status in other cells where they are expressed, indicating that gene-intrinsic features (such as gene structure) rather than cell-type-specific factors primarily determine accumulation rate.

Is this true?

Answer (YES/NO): NO